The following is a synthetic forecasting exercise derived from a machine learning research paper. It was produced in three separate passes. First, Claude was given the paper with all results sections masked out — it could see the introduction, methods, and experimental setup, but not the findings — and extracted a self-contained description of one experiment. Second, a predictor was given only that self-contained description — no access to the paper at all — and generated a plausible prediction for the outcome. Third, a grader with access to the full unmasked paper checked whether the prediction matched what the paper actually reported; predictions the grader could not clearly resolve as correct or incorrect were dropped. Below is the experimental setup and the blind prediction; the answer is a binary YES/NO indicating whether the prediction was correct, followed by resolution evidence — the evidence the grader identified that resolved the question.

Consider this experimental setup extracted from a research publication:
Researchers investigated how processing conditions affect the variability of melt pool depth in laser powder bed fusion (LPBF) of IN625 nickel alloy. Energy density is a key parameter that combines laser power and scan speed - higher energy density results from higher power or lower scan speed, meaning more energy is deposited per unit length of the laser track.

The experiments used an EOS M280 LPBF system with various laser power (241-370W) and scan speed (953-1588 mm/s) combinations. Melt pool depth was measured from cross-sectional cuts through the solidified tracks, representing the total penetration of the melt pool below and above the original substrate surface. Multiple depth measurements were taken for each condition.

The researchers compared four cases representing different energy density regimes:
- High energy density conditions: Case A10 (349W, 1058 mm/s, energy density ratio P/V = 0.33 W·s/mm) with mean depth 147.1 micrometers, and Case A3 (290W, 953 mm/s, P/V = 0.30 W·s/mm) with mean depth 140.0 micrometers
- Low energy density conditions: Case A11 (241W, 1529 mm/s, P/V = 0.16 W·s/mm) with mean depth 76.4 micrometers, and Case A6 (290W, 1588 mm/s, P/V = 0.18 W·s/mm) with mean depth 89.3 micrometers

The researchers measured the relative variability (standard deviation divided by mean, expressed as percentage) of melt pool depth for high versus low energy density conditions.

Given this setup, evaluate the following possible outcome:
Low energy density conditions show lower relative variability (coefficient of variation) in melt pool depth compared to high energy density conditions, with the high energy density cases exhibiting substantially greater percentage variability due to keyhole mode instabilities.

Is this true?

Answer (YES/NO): NO